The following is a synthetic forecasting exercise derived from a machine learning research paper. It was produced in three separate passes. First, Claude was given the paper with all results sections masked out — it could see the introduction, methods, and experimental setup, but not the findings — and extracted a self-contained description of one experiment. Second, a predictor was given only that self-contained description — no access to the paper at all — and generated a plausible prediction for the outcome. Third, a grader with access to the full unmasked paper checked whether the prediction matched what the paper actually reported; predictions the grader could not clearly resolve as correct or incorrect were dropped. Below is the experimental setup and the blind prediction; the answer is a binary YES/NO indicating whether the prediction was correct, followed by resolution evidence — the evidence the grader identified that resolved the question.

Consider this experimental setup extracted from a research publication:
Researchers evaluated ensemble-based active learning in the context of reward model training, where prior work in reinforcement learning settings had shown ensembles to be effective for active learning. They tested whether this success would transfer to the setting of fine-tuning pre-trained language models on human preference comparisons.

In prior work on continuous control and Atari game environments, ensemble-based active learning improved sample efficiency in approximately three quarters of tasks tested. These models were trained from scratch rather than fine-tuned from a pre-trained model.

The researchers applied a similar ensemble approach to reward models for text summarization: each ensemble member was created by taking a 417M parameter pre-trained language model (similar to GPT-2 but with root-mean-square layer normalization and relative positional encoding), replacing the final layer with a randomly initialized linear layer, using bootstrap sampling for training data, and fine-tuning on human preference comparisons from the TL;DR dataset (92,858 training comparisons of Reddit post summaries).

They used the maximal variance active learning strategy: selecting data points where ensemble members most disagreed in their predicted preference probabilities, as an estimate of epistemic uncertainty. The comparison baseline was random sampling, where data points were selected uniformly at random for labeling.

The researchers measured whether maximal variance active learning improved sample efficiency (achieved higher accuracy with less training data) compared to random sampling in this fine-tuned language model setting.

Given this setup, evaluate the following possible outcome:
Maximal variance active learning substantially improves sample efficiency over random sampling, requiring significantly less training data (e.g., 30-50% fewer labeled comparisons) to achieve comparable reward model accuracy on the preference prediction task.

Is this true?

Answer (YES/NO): NO